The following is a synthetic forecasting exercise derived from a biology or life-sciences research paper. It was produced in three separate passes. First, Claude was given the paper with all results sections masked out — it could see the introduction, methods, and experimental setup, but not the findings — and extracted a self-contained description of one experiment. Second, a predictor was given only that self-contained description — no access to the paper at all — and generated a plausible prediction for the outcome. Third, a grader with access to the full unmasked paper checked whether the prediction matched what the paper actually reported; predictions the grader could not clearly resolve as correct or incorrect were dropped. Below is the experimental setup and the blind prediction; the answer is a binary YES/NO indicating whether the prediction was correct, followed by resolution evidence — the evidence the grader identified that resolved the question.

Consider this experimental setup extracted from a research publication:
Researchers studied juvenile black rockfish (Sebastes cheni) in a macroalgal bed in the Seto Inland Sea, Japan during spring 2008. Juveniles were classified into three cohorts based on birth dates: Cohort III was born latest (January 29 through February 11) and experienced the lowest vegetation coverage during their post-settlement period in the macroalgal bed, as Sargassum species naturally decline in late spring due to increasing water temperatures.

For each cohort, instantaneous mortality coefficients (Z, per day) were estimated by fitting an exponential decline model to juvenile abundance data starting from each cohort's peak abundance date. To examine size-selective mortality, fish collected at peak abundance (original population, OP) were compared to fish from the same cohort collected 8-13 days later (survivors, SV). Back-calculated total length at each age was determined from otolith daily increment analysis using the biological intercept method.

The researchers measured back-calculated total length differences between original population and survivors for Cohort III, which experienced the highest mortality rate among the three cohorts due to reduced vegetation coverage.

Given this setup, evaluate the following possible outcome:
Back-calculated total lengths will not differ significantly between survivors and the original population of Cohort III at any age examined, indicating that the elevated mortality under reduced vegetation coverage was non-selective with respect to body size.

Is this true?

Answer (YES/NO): NO